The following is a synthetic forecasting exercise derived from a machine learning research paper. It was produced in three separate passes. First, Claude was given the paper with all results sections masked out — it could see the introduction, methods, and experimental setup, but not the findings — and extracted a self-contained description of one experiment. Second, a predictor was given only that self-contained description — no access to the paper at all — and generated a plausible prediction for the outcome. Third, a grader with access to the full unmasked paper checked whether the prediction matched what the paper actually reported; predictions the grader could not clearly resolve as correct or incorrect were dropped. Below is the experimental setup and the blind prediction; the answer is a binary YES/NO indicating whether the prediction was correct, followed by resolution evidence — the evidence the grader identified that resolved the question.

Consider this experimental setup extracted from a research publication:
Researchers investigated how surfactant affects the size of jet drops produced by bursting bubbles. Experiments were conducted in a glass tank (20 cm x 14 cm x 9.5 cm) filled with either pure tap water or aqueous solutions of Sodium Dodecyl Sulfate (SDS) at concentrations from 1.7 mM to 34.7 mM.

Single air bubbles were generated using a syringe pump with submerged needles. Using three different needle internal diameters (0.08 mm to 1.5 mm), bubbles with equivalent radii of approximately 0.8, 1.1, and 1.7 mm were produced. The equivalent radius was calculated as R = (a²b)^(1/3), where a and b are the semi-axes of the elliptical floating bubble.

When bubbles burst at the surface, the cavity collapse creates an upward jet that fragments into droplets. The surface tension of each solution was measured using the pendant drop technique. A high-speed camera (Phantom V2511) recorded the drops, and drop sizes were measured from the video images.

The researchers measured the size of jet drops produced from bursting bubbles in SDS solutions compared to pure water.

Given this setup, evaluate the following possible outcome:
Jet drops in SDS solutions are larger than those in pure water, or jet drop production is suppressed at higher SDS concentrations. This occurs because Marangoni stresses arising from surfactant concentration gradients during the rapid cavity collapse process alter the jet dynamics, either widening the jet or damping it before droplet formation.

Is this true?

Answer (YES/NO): NO